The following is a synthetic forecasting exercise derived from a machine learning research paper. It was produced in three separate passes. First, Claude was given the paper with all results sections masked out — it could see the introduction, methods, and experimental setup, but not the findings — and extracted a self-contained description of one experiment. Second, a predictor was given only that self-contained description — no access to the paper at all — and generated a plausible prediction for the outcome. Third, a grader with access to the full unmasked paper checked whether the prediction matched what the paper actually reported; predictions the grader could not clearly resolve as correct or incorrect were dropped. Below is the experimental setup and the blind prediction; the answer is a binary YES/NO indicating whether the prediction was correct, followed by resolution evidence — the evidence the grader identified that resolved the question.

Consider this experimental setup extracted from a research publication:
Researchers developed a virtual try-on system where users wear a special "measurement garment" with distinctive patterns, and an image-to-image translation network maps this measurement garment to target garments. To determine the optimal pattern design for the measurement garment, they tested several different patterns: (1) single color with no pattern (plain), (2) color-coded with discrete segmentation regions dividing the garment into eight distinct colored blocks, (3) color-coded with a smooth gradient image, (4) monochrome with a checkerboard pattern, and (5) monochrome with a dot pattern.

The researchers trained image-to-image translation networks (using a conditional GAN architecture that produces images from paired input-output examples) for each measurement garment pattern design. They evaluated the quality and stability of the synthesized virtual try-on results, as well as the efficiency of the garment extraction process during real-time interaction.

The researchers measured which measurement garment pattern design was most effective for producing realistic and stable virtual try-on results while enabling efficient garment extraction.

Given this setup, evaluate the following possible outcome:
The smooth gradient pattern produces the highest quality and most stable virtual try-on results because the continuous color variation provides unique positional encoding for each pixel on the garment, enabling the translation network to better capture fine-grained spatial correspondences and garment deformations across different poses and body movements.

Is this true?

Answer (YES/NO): NO